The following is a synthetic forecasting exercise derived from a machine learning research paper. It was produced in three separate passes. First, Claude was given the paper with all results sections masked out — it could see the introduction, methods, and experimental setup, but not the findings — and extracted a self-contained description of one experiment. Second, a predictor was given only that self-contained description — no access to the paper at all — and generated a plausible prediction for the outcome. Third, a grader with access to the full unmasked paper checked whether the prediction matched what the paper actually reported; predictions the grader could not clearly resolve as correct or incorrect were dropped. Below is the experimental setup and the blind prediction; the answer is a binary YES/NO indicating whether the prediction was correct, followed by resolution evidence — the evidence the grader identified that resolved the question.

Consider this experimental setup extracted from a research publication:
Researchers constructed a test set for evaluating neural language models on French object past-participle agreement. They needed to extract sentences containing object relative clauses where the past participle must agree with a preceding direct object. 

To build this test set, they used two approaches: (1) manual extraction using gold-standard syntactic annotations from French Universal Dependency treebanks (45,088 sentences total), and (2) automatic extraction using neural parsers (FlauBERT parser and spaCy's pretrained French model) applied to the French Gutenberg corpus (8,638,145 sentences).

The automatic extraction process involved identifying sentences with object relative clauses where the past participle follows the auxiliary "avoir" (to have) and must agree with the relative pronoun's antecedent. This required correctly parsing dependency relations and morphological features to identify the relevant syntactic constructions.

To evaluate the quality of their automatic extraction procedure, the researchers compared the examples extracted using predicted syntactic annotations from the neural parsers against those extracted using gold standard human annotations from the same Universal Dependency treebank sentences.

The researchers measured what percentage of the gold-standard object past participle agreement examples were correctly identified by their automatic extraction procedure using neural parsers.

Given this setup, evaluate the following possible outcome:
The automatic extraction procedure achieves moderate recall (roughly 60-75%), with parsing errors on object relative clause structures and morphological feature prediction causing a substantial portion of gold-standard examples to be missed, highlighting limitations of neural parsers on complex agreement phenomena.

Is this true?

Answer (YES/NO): NO